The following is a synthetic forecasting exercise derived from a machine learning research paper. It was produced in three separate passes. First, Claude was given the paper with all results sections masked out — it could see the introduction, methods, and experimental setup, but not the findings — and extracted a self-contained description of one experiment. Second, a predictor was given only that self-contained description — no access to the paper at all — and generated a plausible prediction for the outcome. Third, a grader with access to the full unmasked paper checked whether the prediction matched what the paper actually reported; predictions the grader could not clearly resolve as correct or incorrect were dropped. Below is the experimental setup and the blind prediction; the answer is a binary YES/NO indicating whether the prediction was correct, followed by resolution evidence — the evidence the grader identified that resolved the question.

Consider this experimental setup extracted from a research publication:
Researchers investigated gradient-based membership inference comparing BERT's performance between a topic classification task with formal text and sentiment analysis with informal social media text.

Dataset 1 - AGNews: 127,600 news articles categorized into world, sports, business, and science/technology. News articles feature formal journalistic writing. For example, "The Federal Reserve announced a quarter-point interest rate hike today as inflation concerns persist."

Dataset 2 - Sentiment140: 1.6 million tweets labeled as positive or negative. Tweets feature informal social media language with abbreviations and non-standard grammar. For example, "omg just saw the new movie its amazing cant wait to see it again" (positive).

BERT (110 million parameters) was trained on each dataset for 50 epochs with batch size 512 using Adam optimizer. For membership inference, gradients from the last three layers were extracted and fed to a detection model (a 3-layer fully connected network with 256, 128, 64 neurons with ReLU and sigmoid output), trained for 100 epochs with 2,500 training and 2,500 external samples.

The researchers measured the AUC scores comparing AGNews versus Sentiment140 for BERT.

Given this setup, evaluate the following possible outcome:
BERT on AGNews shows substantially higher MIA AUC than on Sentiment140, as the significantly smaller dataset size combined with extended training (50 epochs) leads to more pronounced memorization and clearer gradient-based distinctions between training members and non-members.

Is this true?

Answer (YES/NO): NO